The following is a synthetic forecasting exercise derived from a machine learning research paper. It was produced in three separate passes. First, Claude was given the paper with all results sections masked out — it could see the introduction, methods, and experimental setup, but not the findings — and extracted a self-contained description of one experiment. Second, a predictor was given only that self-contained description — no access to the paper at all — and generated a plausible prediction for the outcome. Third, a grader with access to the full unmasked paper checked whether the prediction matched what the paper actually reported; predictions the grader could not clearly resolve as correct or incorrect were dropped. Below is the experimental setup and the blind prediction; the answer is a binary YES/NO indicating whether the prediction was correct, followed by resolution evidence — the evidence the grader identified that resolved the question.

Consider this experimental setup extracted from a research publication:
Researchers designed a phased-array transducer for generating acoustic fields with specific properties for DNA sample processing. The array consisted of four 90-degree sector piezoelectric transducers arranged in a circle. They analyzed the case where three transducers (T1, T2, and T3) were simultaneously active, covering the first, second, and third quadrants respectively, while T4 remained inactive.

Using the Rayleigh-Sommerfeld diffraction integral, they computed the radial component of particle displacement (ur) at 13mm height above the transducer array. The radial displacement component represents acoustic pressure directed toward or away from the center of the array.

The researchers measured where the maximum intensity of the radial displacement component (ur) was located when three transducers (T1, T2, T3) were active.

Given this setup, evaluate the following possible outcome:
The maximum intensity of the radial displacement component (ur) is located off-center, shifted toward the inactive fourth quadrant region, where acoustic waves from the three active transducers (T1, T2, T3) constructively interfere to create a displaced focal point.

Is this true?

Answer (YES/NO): YES